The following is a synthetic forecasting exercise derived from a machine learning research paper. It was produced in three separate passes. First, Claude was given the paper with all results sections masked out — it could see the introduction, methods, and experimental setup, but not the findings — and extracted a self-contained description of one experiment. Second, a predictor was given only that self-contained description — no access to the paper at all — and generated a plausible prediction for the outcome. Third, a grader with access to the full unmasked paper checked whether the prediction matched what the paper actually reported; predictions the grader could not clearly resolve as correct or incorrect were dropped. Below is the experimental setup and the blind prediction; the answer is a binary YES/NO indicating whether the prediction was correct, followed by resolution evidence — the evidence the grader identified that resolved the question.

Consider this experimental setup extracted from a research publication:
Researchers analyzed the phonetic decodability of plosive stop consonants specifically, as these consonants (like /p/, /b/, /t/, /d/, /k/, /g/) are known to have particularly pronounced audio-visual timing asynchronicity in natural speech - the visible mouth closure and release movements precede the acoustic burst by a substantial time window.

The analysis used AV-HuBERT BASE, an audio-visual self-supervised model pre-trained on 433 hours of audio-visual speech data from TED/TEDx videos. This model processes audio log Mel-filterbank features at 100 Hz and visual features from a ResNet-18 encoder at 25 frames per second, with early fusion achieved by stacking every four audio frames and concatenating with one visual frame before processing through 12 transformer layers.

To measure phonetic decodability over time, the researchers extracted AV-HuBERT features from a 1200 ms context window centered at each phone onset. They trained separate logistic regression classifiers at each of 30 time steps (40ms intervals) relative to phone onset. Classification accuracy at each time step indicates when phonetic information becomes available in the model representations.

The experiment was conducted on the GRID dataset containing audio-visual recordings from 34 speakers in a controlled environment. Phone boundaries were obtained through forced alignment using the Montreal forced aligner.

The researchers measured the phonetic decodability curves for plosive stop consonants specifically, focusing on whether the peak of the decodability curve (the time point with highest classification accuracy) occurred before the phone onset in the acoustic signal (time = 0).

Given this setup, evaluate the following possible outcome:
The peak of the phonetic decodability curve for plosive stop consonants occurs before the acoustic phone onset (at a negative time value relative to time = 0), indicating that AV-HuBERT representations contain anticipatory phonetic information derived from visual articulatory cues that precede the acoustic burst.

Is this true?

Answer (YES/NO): NO